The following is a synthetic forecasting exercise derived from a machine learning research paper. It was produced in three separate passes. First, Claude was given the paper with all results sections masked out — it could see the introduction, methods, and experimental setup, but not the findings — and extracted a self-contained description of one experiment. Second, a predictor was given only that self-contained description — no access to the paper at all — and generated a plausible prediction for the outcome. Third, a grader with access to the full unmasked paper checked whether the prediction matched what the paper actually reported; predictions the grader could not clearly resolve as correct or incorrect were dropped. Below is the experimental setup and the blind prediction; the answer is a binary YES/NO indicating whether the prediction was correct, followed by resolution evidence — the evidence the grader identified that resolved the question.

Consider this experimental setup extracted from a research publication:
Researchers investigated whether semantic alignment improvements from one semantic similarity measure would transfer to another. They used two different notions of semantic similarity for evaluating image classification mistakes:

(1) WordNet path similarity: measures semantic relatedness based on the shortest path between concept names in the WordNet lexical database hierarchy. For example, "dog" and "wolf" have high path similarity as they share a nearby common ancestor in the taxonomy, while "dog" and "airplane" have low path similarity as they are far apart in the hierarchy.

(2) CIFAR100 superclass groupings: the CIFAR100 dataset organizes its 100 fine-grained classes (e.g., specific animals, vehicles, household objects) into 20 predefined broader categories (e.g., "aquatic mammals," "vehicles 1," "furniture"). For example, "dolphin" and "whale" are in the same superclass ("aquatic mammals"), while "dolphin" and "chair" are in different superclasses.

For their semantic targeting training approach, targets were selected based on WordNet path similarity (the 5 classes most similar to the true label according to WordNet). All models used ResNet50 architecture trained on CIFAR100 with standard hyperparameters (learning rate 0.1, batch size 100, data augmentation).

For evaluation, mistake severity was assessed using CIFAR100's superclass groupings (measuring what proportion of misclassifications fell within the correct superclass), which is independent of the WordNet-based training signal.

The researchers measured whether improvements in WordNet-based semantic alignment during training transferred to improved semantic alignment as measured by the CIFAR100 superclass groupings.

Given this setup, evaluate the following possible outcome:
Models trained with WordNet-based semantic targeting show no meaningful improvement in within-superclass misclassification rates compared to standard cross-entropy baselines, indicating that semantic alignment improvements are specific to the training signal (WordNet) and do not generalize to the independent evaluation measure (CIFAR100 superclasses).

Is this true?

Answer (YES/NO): NO